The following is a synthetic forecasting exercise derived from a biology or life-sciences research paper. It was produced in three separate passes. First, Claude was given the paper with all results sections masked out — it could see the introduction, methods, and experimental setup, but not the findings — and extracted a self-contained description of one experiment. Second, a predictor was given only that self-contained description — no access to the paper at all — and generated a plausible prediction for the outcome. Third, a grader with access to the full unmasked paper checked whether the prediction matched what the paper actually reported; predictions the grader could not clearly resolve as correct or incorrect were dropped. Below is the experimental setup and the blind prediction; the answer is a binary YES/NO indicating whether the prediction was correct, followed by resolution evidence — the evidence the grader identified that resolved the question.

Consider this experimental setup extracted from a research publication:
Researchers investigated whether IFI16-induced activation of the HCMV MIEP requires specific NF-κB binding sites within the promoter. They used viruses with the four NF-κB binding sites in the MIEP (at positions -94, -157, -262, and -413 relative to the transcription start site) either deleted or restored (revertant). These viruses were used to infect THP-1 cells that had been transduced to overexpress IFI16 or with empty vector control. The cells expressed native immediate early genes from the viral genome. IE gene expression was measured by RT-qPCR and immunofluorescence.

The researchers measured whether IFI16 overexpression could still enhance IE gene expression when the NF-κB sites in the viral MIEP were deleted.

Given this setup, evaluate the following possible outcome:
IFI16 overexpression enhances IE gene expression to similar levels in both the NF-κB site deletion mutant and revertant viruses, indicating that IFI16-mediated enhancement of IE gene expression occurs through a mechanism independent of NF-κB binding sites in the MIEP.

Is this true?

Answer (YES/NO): NO